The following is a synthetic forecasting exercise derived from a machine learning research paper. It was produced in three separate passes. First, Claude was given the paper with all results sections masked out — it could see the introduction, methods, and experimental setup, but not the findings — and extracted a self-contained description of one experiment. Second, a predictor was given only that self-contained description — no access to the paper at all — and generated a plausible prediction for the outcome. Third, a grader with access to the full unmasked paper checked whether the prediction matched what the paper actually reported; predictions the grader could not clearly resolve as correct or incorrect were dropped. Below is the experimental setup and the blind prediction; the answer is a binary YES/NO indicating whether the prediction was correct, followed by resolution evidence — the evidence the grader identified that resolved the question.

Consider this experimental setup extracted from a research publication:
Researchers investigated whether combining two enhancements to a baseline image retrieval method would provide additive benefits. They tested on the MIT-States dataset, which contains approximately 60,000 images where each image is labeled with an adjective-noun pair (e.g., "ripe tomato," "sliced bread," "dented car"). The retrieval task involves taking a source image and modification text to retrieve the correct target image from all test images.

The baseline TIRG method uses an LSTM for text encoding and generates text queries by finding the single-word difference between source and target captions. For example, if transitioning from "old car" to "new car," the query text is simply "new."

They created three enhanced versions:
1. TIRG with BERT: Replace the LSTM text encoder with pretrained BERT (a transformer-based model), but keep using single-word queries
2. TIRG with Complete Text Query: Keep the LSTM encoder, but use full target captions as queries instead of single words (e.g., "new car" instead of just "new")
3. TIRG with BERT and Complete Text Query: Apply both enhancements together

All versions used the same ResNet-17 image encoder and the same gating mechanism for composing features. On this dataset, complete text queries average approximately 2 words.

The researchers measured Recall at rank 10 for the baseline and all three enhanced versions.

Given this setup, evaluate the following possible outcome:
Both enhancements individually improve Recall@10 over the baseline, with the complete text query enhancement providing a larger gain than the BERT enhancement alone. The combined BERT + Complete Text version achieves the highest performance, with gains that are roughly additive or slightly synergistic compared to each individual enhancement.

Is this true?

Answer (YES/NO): NO